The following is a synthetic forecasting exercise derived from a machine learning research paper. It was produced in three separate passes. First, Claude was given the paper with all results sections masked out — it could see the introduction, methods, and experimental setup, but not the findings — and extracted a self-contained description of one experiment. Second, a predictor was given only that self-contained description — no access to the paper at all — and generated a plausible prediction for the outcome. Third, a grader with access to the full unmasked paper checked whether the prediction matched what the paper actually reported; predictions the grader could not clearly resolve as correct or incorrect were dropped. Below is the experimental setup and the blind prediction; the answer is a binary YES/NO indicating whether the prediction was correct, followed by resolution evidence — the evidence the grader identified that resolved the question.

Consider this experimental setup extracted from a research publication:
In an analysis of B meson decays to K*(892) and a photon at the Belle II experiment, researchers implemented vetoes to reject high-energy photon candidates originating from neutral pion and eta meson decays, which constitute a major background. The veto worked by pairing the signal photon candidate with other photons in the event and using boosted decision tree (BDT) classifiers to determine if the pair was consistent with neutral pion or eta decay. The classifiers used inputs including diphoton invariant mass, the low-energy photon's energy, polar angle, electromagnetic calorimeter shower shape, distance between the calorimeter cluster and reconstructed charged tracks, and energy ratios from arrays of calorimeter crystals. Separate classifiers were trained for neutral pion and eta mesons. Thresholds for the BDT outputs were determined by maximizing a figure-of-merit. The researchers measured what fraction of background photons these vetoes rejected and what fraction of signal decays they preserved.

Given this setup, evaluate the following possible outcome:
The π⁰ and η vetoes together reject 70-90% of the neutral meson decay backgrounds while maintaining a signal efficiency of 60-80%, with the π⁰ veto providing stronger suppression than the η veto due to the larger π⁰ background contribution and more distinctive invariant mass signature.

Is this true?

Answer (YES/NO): NO